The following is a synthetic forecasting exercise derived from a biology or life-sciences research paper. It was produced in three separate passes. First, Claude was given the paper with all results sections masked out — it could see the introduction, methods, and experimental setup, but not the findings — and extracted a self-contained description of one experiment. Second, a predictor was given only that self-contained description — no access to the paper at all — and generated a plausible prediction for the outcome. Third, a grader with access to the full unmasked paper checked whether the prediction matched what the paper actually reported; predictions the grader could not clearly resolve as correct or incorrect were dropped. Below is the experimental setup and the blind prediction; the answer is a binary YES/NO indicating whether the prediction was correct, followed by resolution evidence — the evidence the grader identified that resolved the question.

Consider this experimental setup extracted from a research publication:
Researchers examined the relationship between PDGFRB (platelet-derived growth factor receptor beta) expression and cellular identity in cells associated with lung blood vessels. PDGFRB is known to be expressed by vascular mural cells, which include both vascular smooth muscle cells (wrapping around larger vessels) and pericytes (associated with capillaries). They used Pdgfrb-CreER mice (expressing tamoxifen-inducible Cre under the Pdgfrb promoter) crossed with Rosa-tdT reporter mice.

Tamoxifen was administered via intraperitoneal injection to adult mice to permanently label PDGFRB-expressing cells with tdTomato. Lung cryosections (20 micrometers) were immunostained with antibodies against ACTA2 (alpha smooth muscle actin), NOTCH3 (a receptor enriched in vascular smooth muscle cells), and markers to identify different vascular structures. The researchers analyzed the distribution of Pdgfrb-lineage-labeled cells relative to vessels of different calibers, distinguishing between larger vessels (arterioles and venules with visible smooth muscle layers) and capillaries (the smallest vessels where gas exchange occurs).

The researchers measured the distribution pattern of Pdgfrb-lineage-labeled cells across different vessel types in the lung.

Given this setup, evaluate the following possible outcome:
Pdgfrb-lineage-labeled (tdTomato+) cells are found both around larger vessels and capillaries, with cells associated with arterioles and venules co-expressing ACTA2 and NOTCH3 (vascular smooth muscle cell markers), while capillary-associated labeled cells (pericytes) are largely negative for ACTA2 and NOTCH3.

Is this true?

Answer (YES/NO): NO